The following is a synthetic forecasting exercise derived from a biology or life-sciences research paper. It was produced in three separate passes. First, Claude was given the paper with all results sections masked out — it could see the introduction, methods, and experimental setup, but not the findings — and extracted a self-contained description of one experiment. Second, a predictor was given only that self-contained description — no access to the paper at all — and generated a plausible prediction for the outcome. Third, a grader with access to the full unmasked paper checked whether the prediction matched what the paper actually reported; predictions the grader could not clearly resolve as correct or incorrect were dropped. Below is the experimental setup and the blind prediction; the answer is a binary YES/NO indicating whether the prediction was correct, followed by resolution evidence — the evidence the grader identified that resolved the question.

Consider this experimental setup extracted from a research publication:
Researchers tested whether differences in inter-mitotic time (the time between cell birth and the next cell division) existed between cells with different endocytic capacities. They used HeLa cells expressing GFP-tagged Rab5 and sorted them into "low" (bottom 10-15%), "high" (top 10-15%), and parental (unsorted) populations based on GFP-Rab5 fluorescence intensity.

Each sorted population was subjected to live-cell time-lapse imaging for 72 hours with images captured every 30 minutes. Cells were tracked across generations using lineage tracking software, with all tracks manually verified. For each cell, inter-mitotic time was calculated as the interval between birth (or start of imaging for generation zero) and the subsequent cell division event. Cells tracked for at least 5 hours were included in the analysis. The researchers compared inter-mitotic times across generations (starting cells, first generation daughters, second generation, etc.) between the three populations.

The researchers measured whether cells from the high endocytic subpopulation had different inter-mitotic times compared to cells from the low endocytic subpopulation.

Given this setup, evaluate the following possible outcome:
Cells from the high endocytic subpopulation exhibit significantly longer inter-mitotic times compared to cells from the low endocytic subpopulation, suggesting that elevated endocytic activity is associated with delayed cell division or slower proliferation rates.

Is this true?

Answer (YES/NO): NO